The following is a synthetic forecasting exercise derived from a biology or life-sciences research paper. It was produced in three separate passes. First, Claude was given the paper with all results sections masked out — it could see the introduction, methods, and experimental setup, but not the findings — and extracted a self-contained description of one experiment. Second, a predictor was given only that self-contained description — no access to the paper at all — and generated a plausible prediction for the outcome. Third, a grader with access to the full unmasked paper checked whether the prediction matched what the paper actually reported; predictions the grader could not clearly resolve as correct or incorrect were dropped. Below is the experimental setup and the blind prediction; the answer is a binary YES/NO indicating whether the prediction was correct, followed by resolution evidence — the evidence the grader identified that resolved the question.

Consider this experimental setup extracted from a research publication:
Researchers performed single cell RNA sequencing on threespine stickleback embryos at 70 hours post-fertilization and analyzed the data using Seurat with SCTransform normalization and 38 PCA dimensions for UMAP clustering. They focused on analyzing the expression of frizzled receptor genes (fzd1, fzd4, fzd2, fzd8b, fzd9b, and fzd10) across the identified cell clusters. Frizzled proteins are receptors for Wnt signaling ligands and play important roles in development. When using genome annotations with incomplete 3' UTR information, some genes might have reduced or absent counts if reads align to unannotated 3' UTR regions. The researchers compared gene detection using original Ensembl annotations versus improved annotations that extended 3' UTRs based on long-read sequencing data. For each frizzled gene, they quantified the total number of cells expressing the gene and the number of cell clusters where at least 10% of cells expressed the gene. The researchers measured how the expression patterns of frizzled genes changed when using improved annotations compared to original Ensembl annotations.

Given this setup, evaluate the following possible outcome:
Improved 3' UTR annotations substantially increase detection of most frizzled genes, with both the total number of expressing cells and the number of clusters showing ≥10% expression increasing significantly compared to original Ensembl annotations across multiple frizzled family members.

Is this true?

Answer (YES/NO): YES